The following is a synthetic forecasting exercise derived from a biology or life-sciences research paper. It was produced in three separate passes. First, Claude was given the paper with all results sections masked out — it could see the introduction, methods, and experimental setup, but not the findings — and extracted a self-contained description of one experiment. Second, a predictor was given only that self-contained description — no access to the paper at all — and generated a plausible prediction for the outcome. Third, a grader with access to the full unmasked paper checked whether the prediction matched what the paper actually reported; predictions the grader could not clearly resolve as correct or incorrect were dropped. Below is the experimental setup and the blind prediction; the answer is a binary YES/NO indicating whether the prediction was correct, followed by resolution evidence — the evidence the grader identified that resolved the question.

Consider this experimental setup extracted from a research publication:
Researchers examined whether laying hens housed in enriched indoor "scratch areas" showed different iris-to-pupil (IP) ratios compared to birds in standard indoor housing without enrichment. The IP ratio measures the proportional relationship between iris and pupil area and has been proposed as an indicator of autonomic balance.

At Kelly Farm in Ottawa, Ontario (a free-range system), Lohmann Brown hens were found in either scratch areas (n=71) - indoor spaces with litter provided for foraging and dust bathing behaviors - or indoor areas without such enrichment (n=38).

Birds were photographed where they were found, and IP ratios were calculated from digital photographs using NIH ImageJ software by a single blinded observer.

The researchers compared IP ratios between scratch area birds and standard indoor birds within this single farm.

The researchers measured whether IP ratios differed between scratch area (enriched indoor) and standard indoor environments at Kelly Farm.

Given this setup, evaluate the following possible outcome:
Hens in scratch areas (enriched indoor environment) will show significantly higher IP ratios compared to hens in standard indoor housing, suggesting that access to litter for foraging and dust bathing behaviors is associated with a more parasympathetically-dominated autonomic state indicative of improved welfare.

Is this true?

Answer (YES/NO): YES